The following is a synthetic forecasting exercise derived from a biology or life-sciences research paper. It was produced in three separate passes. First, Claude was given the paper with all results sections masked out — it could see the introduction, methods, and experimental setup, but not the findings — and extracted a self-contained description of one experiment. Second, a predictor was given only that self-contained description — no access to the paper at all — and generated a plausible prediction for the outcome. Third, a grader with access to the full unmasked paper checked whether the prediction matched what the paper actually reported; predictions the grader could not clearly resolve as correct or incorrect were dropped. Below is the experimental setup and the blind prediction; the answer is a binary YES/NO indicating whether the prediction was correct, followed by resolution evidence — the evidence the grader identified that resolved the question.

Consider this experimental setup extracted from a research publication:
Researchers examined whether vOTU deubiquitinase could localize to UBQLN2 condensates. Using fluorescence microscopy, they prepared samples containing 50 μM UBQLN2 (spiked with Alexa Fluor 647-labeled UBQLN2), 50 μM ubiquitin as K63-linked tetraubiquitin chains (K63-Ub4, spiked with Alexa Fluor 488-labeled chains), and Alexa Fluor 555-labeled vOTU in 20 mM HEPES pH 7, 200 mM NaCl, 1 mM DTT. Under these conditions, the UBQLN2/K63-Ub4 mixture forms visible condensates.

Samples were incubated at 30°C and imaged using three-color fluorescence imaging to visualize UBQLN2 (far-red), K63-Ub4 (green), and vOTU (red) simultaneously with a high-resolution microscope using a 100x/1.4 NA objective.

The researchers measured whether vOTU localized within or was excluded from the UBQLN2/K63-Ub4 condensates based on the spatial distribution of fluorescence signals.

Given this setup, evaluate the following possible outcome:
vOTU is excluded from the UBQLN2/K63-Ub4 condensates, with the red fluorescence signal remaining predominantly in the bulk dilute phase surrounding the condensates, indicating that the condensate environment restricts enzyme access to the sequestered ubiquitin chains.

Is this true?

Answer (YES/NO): NO